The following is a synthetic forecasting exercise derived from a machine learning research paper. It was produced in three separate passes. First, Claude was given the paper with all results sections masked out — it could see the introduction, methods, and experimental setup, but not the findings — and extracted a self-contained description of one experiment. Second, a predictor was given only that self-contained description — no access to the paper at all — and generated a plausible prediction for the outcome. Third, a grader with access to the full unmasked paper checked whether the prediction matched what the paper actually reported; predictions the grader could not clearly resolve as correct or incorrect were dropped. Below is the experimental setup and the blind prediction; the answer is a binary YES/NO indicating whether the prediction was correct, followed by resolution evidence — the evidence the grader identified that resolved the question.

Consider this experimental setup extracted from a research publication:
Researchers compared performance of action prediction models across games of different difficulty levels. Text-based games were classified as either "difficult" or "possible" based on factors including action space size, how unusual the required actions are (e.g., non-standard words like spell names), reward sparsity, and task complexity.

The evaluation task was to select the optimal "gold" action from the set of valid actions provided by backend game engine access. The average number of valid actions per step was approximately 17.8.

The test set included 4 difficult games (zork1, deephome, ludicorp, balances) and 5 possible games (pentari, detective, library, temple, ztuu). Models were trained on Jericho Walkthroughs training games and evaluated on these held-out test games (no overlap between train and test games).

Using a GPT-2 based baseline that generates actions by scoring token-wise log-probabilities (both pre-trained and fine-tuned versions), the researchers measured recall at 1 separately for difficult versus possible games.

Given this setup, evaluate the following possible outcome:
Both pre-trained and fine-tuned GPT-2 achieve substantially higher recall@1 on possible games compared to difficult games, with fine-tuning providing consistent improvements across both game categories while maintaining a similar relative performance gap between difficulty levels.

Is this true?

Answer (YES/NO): NO